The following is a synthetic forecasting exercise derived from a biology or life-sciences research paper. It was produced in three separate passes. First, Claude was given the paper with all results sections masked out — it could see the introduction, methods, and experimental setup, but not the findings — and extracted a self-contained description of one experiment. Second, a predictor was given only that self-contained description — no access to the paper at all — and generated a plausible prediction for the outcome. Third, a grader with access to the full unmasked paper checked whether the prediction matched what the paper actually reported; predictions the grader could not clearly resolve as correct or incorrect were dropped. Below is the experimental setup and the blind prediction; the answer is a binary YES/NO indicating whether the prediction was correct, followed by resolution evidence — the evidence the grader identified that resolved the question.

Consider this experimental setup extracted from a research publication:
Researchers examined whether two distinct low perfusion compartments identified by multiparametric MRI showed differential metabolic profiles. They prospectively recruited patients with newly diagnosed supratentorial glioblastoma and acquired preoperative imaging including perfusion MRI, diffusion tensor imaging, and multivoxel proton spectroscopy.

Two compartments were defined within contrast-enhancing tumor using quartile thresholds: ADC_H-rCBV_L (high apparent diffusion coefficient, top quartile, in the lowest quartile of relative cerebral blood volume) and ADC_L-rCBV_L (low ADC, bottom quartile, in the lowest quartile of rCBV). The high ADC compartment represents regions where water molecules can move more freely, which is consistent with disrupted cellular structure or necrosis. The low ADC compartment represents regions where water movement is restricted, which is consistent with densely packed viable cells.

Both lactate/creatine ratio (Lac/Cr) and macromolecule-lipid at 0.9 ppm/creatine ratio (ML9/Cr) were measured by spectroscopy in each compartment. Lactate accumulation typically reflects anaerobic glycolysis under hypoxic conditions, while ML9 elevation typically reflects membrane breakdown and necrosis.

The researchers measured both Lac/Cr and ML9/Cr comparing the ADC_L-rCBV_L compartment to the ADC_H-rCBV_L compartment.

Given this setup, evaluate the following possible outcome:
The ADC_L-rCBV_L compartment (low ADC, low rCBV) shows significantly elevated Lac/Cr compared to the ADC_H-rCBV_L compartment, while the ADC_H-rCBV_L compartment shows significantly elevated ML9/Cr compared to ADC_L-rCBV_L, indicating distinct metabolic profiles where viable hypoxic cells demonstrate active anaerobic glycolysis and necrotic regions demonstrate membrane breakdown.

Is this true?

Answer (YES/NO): NO